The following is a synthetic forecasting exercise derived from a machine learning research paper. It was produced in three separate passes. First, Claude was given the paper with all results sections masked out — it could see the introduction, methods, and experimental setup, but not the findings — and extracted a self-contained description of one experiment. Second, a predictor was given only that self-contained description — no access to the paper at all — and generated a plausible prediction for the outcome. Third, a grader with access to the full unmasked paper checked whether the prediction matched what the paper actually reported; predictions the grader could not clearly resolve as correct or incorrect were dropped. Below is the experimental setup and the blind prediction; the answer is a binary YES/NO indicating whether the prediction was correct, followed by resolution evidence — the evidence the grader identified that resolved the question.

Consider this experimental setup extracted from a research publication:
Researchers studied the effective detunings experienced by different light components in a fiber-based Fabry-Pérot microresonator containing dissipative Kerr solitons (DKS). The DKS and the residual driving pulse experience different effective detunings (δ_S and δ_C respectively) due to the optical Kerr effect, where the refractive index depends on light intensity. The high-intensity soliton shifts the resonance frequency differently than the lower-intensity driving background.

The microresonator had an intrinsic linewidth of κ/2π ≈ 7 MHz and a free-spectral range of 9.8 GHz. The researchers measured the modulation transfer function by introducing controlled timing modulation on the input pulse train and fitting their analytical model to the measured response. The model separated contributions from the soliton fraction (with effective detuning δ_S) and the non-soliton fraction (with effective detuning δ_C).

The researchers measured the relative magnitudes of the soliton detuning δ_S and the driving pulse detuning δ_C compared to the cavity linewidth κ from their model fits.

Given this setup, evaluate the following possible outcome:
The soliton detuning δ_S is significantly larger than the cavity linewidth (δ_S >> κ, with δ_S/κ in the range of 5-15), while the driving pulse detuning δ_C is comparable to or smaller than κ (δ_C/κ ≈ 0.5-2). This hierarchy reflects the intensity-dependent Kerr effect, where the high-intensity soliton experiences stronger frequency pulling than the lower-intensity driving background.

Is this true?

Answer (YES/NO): NO